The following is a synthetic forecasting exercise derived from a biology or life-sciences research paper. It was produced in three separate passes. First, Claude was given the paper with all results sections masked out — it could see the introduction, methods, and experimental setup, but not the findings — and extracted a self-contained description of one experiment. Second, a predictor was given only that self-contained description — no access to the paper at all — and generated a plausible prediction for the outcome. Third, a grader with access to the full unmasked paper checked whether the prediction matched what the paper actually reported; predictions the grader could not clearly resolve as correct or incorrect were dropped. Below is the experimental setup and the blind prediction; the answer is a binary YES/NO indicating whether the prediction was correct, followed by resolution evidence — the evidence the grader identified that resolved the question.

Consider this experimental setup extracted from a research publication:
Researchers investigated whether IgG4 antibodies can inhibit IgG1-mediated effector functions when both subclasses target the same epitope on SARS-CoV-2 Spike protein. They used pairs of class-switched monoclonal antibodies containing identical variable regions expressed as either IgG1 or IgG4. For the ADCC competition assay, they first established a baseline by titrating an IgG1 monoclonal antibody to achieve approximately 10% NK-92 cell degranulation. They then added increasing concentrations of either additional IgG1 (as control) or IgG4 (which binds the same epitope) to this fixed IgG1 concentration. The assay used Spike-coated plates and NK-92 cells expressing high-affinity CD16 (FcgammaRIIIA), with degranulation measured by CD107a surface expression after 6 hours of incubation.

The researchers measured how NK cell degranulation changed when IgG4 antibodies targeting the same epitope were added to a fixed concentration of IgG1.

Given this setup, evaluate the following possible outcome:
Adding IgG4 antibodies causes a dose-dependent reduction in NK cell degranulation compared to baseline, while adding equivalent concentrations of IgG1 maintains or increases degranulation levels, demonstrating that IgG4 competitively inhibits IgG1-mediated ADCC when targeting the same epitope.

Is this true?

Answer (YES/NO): YES